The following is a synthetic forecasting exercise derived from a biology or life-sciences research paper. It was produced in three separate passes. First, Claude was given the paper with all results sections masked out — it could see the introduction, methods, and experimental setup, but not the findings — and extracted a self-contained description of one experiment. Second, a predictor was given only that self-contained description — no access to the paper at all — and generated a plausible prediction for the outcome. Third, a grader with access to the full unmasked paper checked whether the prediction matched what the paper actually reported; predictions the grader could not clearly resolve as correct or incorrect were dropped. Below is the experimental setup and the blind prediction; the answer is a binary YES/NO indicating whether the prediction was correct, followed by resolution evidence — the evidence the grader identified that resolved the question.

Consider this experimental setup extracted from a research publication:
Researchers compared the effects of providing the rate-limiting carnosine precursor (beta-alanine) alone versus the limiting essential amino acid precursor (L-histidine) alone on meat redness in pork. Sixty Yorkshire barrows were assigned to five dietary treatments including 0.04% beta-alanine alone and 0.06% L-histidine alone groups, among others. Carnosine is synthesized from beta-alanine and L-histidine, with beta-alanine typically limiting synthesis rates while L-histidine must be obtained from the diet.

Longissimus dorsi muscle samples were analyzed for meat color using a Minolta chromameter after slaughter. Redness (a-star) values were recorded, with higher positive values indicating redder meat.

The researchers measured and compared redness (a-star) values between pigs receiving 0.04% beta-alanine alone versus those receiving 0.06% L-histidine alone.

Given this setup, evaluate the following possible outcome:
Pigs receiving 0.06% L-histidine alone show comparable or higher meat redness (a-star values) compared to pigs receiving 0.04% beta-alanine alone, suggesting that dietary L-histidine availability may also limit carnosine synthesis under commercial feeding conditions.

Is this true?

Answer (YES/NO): YES